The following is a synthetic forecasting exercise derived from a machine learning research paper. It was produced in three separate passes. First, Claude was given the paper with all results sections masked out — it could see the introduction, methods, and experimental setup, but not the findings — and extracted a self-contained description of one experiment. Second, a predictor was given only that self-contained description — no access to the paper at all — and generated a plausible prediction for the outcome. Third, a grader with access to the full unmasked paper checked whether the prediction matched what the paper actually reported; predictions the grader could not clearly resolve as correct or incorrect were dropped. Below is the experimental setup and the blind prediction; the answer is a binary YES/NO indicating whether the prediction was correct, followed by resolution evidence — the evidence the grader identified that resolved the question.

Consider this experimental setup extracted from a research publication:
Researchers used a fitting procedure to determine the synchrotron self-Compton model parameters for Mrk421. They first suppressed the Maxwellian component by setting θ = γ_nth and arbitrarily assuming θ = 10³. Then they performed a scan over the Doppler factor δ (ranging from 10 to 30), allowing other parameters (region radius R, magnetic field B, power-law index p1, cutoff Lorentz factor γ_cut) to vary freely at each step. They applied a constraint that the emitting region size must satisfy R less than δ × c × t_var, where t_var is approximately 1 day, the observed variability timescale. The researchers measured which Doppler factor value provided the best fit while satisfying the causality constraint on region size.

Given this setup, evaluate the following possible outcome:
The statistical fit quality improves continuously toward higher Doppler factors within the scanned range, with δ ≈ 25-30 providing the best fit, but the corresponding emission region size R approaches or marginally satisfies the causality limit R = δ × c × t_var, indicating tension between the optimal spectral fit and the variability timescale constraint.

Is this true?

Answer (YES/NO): NO